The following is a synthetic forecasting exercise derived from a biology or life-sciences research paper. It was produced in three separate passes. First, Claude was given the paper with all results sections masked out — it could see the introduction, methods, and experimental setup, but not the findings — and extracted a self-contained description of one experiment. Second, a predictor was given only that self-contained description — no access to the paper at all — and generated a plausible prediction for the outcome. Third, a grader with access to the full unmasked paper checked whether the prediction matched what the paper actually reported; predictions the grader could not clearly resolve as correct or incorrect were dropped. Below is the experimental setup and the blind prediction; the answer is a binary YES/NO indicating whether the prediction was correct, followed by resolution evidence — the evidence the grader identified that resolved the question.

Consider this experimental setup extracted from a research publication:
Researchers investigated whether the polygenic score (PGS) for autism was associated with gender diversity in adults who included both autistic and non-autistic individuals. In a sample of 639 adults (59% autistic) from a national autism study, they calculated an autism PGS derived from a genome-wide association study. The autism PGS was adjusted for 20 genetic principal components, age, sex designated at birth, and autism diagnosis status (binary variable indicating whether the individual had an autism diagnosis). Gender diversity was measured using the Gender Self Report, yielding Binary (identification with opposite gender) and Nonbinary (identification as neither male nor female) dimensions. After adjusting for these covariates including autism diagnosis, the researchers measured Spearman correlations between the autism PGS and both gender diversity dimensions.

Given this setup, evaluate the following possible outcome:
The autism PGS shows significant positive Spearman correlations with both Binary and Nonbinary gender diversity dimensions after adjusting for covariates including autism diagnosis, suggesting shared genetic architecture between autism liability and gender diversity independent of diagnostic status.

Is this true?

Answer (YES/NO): NO